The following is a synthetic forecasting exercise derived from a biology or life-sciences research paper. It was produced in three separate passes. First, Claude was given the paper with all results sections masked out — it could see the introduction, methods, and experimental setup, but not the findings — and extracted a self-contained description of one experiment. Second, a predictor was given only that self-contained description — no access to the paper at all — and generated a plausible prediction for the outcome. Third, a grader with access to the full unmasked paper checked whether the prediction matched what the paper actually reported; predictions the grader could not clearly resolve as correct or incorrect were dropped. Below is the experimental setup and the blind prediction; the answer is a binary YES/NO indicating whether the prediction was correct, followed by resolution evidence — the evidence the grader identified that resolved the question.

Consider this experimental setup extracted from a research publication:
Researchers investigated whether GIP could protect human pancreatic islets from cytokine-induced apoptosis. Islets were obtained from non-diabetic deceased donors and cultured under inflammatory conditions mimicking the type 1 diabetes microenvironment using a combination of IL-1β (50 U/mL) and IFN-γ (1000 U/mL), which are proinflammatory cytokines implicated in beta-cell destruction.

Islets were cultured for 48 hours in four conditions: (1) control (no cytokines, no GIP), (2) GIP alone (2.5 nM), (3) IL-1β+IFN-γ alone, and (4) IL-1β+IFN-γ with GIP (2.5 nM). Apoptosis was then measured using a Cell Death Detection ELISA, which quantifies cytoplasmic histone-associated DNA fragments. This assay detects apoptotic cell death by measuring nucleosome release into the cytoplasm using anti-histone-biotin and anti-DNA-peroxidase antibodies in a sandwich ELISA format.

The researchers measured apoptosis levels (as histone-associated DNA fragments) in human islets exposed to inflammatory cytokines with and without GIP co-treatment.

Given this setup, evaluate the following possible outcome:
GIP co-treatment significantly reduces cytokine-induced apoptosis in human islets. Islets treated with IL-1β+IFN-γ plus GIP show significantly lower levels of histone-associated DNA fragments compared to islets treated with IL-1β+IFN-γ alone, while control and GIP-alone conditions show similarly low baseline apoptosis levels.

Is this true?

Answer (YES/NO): NO